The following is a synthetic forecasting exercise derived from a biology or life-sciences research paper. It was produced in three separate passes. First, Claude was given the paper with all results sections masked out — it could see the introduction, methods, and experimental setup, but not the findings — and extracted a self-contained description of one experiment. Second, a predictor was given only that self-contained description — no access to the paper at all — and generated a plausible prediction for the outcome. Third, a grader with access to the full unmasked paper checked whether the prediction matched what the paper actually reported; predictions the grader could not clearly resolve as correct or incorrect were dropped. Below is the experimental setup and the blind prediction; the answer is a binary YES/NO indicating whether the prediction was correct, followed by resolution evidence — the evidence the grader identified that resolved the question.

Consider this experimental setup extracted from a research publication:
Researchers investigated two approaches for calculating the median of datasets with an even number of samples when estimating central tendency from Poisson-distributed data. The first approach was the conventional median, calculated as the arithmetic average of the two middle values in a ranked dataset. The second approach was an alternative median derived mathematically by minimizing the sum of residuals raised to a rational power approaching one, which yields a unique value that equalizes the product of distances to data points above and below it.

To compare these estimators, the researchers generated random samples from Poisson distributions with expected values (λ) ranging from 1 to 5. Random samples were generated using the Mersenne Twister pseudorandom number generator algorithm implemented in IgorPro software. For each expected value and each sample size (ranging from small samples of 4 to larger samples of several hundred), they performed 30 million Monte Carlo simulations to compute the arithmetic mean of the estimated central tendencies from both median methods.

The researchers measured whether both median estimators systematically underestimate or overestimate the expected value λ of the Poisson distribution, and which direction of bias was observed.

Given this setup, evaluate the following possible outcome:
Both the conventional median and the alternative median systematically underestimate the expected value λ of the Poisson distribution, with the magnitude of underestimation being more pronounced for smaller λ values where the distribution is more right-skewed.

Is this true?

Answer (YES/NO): NO